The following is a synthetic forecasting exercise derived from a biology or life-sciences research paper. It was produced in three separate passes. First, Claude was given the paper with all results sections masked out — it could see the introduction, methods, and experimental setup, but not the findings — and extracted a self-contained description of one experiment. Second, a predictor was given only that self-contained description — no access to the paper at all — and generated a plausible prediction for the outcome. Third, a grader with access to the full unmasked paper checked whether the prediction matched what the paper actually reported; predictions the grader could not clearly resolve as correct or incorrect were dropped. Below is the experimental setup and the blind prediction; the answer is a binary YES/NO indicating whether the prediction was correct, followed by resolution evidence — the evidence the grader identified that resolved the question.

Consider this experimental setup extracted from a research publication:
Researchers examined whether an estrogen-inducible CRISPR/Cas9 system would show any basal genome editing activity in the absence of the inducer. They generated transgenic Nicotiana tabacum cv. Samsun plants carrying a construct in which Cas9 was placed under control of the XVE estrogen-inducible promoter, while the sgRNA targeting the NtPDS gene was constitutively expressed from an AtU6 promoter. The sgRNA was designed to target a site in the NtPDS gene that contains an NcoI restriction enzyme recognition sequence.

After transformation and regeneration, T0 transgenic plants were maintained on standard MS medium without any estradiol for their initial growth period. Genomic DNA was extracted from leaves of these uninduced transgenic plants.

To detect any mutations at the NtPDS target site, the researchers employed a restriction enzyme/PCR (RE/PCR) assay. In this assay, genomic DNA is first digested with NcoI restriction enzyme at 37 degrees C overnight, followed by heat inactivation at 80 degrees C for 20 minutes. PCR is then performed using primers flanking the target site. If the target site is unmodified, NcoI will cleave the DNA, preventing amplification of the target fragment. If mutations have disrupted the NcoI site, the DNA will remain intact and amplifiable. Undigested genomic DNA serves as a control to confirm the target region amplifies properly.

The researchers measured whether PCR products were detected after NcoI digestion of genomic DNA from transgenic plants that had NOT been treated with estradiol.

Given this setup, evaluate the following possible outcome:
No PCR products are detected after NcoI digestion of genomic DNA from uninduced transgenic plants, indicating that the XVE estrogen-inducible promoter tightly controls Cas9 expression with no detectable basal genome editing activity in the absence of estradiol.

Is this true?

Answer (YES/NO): NO